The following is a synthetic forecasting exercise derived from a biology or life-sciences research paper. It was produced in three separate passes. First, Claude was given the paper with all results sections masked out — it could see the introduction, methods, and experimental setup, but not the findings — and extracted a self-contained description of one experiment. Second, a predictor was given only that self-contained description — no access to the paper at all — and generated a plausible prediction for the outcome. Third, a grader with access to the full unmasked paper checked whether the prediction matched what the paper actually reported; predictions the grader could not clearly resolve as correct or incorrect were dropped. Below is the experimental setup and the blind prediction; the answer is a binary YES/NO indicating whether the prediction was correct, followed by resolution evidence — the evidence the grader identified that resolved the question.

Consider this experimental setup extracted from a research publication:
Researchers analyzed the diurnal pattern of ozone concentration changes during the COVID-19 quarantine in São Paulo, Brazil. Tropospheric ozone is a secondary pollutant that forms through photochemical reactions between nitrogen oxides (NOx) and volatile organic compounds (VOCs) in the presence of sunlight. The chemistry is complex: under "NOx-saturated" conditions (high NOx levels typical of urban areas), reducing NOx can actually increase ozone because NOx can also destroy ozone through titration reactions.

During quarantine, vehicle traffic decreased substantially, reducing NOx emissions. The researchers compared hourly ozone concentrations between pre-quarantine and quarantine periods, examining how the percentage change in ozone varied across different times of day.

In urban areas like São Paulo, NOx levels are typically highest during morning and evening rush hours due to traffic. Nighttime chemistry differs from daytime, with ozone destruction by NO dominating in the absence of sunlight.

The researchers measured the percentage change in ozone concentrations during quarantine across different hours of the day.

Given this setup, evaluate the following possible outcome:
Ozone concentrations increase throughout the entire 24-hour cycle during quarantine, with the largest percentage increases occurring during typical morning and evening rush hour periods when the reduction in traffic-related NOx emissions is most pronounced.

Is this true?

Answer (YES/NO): NO